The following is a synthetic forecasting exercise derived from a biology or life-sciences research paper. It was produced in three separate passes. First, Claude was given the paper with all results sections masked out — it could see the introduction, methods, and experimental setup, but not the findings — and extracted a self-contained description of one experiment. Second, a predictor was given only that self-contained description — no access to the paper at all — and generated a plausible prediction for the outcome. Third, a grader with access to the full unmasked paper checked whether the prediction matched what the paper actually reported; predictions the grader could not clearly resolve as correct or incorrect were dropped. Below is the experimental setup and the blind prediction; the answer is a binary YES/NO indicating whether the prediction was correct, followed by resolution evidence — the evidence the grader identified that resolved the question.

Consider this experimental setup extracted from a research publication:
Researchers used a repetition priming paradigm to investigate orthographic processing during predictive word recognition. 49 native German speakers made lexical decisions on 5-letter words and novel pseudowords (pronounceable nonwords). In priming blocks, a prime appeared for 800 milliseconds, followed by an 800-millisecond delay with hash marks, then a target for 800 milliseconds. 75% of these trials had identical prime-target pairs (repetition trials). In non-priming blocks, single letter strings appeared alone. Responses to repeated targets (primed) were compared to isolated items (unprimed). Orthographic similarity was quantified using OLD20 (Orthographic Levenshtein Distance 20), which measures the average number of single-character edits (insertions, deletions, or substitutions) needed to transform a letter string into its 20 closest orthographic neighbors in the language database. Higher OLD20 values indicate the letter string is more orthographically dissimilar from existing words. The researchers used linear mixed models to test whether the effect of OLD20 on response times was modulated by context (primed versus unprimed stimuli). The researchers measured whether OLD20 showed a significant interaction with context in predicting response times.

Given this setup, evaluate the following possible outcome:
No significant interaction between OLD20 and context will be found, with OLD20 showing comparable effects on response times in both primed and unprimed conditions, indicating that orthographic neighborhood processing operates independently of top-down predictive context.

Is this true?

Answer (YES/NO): NO